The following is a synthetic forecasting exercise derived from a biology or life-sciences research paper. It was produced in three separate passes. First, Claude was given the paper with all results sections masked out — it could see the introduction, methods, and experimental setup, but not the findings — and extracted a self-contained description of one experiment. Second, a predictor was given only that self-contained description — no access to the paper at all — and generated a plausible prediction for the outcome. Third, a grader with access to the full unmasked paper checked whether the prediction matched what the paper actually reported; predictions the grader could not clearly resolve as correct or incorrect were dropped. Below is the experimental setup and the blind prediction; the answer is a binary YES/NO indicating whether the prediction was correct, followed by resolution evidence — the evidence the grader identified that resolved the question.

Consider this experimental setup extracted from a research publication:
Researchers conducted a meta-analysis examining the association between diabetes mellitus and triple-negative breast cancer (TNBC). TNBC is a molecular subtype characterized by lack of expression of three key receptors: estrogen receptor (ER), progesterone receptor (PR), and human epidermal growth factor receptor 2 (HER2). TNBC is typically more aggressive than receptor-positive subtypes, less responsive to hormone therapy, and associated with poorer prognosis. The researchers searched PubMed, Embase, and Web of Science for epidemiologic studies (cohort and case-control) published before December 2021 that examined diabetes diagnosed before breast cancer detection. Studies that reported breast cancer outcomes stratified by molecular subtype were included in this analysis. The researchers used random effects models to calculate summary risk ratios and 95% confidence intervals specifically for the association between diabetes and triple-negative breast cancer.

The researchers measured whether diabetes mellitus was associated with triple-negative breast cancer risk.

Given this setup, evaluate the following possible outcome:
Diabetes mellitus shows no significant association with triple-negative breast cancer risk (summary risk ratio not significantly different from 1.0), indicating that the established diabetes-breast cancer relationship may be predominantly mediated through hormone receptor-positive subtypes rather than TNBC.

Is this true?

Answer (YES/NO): NO